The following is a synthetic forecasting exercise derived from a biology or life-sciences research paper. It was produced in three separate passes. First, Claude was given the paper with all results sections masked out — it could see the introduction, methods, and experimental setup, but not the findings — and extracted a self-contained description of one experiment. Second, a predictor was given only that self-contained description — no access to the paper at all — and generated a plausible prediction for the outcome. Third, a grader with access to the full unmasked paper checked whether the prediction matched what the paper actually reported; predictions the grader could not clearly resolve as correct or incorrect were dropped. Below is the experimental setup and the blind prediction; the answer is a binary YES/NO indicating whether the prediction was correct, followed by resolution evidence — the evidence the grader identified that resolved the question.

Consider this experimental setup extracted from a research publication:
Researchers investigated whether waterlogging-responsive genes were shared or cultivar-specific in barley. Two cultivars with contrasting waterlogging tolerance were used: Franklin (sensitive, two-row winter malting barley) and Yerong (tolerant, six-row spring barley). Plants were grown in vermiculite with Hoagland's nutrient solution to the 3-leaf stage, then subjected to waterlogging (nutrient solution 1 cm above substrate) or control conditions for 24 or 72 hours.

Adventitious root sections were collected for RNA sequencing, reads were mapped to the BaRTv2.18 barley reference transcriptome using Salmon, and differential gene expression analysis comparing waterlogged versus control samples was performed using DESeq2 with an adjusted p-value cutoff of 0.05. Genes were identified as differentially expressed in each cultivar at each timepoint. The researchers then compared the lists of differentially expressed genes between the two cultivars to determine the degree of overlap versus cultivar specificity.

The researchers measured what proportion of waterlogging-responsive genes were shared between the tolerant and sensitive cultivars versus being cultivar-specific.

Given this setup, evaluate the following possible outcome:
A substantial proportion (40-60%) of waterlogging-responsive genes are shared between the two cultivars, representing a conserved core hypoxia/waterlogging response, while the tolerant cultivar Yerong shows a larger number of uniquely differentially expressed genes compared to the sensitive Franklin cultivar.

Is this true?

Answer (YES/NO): NO